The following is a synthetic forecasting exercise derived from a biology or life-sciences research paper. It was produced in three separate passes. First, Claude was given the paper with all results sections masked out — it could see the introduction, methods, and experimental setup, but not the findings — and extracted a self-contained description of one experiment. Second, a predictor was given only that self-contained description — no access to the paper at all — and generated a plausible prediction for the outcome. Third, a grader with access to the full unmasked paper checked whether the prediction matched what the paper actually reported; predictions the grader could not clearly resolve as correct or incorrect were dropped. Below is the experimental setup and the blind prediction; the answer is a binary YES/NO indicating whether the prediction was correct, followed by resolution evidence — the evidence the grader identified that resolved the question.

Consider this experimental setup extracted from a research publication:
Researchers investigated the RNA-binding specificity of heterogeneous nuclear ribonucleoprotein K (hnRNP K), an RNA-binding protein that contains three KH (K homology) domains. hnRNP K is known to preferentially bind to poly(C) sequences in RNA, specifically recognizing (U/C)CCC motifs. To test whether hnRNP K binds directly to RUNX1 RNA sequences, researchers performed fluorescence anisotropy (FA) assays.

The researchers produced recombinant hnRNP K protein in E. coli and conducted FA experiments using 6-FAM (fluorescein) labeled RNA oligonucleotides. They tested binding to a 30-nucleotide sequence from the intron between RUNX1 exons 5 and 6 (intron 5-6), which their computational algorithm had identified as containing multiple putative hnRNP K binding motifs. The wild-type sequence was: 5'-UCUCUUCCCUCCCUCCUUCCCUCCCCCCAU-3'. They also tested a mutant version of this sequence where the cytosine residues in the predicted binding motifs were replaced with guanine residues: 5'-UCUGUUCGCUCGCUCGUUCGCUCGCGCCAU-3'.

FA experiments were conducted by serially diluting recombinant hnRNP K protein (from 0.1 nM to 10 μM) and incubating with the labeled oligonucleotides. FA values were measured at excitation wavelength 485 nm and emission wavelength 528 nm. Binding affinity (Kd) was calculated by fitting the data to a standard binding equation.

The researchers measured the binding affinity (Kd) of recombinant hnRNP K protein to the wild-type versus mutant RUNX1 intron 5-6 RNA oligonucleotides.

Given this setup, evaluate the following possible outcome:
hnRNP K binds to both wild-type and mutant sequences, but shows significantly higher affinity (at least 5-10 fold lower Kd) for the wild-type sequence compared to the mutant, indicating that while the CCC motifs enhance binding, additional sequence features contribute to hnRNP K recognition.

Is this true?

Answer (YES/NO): NO